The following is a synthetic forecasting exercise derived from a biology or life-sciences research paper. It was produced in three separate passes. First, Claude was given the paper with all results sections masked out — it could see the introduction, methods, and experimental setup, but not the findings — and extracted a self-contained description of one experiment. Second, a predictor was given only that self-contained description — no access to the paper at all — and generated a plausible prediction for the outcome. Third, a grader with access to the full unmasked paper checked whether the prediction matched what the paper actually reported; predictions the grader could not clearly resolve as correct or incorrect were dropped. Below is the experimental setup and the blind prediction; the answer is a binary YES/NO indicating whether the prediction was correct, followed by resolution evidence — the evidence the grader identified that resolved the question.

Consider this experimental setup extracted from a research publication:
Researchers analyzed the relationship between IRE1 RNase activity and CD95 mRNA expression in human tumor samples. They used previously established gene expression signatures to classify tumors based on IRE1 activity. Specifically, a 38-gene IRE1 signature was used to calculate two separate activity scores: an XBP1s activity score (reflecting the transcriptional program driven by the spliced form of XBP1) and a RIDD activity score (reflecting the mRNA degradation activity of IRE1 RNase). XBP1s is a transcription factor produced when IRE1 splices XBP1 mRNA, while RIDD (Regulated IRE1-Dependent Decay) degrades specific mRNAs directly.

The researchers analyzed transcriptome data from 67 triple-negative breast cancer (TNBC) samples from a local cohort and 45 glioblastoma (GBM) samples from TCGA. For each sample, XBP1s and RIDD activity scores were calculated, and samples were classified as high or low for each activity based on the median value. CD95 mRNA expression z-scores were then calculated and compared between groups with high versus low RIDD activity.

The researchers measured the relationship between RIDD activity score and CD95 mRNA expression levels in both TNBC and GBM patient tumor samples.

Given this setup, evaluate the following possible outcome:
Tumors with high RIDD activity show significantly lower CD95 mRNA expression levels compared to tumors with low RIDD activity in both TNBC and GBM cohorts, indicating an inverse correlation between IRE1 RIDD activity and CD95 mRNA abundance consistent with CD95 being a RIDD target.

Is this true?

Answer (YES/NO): YES